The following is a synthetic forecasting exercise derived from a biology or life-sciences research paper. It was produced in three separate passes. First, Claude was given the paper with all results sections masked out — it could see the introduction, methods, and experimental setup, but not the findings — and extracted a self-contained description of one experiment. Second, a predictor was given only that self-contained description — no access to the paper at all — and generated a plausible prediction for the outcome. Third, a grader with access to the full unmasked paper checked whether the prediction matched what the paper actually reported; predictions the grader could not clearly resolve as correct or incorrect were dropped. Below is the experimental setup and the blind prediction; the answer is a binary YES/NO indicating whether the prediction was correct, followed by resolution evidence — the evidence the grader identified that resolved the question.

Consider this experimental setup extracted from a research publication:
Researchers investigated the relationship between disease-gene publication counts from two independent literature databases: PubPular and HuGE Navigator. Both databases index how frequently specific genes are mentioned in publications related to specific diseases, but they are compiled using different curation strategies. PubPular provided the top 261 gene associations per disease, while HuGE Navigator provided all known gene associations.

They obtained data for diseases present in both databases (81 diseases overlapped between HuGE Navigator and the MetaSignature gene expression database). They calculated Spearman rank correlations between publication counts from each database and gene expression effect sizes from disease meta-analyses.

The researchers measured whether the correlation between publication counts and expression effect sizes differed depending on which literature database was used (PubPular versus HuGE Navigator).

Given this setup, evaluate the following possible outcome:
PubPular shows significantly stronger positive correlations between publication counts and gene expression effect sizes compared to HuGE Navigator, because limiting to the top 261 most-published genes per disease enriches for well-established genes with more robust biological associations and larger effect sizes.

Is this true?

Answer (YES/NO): NO